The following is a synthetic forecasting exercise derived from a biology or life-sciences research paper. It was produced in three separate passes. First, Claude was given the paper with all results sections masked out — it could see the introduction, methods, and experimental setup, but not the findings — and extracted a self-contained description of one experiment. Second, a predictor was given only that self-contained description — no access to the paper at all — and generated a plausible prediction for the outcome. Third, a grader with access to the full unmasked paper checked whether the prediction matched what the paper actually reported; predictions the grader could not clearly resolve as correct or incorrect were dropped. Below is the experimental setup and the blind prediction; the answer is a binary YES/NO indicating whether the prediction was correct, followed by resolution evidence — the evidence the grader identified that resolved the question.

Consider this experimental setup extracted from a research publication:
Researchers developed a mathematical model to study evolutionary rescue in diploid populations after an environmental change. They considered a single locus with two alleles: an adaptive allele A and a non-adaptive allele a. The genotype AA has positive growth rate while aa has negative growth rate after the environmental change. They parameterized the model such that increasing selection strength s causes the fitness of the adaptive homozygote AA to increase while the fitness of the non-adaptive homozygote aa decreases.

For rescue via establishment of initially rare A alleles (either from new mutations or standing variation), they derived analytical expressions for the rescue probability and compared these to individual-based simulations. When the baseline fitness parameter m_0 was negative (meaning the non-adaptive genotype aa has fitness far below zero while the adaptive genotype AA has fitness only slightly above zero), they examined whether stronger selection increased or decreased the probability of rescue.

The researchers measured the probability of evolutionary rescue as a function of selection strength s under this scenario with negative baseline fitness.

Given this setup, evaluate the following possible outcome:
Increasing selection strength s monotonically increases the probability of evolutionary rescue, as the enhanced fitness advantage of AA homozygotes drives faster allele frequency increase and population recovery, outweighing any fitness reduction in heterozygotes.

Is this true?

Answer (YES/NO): NO